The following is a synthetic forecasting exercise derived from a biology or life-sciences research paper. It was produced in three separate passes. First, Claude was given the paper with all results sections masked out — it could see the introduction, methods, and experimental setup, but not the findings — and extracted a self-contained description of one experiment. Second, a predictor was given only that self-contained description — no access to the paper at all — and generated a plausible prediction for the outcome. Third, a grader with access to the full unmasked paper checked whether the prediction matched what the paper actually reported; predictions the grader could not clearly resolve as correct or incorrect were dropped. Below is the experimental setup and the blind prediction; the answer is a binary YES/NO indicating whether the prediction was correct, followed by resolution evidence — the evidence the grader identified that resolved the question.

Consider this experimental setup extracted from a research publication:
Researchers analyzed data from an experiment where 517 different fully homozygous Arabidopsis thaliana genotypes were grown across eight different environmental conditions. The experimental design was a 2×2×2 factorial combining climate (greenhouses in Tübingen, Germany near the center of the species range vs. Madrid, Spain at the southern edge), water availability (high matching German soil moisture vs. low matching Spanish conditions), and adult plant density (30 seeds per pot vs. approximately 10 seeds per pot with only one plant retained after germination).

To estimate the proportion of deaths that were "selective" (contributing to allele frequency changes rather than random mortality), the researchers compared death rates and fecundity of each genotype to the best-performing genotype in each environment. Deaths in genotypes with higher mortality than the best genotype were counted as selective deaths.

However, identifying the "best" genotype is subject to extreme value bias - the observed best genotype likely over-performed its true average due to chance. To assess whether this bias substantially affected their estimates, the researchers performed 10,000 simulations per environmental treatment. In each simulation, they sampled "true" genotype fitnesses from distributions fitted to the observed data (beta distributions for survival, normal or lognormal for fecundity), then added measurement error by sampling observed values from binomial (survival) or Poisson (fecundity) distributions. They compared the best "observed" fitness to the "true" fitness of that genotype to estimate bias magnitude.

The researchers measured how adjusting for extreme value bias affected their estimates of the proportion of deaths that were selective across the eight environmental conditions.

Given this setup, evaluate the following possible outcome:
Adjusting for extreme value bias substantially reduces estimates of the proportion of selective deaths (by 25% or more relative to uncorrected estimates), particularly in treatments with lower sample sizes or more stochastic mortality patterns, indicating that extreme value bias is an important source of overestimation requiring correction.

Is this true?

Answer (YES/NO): NO